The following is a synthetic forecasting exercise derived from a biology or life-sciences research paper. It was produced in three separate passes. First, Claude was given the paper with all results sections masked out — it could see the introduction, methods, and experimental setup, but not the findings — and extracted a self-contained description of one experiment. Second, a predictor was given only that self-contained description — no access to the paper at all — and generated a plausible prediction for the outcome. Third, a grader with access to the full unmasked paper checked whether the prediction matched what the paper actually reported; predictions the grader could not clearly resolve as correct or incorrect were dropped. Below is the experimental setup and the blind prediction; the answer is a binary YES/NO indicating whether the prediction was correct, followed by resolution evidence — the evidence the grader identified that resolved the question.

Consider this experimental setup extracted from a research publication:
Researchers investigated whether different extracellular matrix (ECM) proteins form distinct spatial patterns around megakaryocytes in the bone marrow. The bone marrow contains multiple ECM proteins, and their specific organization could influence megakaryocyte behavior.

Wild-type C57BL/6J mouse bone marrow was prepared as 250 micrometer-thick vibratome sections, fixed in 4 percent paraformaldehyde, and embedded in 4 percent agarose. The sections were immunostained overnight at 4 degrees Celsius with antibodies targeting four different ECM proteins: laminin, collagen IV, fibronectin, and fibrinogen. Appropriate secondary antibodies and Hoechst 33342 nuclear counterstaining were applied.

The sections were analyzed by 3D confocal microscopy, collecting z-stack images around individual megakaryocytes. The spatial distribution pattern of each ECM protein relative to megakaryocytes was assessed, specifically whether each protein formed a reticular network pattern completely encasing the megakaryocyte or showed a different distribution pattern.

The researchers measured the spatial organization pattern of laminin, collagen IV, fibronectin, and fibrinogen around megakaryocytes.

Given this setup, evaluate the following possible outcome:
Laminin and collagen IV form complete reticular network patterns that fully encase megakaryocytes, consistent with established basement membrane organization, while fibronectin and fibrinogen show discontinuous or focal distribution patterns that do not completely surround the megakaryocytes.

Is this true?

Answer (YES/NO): YES